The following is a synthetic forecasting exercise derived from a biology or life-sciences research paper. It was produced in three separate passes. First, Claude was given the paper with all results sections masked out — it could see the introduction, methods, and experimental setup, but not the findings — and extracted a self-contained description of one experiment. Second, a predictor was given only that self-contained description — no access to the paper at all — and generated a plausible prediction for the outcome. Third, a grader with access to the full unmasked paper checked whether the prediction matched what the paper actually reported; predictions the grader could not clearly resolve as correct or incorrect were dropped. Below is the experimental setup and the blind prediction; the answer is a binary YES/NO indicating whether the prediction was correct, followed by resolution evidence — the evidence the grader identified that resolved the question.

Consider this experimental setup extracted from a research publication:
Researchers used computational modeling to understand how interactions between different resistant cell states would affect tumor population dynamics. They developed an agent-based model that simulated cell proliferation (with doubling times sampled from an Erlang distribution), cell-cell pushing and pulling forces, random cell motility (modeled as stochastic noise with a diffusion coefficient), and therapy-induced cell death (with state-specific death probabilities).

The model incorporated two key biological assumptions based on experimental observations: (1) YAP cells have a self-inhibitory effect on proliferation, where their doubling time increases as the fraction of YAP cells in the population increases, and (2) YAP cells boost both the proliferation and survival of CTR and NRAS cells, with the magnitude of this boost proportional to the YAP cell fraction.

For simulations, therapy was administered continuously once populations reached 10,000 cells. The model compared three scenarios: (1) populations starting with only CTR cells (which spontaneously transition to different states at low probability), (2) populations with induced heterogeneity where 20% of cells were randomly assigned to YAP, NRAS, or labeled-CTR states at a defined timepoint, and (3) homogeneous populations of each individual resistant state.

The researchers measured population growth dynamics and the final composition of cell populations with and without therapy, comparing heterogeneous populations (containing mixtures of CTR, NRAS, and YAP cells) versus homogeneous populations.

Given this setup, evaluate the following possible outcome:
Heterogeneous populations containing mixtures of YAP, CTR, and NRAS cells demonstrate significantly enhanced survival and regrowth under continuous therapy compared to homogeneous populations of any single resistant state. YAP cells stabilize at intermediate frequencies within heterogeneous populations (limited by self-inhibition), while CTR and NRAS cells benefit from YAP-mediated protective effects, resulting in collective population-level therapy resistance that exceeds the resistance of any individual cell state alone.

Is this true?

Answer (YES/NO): YES